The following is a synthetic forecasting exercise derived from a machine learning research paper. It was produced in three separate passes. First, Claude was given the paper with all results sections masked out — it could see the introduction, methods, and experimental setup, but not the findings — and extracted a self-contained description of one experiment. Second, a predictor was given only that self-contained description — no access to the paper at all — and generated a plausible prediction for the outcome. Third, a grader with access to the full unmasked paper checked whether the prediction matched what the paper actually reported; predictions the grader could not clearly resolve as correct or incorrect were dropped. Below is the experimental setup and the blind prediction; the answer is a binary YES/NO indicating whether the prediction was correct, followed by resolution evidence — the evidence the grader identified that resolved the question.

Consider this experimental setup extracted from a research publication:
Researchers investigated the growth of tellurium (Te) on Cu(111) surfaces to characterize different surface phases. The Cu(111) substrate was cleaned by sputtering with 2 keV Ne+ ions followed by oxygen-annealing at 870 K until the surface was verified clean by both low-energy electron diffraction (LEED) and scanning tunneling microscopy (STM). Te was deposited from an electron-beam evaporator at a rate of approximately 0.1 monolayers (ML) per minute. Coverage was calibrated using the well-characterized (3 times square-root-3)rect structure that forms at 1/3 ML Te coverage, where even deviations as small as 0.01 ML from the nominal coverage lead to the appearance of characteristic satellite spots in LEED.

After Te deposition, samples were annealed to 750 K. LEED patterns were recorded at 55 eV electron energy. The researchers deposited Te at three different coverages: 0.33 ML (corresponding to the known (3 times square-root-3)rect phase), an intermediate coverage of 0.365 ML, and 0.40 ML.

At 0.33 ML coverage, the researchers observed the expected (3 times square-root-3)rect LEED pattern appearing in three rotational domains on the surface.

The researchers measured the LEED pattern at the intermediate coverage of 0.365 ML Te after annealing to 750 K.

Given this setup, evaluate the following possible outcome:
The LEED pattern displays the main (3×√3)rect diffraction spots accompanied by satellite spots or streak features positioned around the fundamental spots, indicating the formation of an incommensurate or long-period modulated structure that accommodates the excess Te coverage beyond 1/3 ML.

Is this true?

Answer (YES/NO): NO